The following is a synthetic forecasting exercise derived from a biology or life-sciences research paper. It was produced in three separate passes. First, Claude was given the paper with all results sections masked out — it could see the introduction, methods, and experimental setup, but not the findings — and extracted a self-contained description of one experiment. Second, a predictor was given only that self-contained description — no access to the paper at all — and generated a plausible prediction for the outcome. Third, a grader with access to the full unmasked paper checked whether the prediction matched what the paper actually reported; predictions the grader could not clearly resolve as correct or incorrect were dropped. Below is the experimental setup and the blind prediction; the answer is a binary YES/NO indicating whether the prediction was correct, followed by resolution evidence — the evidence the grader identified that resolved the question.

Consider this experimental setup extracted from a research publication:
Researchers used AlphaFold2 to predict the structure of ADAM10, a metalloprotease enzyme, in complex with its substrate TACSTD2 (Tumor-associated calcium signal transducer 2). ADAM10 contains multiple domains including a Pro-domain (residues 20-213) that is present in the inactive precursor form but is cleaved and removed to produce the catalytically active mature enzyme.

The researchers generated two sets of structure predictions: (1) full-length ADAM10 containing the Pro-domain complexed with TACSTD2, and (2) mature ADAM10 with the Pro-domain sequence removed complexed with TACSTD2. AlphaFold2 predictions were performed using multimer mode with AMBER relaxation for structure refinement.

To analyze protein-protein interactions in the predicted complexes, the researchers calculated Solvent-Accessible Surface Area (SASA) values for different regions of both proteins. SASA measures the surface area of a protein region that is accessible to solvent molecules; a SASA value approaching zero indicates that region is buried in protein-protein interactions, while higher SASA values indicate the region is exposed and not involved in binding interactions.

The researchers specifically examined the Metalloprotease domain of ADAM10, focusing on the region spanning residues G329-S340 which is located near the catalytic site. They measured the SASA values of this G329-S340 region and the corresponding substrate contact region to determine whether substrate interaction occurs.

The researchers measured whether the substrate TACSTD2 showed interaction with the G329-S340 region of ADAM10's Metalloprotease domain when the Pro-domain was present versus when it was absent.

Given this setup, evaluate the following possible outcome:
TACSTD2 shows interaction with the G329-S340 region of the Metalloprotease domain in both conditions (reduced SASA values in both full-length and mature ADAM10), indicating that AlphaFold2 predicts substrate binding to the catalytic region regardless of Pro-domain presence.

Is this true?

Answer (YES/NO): NO